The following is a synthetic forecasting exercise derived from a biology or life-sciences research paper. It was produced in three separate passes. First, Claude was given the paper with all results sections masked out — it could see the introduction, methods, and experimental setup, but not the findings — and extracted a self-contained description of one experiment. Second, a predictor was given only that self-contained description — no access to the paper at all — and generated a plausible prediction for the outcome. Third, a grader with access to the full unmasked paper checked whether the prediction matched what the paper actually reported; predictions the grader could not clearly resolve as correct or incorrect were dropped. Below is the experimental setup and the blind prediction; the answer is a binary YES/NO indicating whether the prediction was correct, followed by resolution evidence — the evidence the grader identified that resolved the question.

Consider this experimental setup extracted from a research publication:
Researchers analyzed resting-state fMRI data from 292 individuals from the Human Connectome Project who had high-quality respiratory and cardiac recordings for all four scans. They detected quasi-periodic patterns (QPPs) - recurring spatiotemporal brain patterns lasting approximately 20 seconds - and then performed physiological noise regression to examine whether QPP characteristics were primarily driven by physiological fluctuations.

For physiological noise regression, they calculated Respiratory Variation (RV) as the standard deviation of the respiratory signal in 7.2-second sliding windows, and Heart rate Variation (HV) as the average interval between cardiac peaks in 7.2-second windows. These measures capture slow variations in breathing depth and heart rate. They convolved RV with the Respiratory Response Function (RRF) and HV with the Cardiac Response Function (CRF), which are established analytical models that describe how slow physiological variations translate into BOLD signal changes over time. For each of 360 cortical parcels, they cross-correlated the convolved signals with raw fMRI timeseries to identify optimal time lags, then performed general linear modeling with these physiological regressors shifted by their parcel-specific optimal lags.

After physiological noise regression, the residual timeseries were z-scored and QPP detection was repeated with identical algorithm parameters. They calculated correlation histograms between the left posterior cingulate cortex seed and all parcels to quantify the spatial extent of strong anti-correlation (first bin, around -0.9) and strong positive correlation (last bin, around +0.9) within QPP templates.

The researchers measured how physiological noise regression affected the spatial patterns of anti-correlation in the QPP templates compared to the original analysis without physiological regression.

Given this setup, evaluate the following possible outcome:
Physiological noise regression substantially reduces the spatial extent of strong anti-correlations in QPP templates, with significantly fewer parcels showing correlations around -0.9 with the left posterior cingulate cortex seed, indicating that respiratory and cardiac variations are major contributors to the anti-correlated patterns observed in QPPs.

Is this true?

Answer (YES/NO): NO